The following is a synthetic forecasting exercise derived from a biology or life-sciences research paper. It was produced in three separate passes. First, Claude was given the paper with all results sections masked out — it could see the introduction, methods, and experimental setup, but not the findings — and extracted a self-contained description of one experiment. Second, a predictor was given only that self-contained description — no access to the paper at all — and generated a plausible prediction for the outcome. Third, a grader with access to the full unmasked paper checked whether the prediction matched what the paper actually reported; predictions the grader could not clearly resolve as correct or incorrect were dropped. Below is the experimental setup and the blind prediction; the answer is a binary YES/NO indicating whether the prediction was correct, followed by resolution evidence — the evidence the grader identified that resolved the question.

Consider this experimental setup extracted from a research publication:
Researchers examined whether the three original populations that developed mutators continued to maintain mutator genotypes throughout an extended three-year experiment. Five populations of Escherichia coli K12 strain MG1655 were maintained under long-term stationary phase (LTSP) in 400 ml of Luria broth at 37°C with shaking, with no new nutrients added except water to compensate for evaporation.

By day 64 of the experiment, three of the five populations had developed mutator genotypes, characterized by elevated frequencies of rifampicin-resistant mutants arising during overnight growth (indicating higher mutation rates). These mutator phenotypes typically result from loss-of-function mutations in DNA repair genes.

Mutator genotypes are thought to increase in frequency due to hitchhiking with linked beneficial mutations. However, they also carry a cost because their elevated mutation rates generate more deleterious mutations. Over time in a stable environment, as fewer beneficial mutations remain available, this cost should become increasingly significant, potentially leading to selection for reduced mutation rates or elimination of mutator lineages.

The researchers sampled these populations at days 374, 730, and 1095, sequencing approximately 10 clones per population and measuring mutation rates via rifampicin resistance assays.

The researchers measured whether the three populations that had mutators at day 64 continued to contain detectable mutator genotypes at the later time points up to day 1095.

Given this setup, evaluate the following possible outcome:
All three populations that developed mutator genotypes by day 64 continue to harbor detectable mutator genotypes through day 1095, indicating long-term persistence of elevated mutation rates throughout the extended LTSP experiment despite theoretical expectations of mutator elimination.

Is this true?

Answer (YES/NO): YES